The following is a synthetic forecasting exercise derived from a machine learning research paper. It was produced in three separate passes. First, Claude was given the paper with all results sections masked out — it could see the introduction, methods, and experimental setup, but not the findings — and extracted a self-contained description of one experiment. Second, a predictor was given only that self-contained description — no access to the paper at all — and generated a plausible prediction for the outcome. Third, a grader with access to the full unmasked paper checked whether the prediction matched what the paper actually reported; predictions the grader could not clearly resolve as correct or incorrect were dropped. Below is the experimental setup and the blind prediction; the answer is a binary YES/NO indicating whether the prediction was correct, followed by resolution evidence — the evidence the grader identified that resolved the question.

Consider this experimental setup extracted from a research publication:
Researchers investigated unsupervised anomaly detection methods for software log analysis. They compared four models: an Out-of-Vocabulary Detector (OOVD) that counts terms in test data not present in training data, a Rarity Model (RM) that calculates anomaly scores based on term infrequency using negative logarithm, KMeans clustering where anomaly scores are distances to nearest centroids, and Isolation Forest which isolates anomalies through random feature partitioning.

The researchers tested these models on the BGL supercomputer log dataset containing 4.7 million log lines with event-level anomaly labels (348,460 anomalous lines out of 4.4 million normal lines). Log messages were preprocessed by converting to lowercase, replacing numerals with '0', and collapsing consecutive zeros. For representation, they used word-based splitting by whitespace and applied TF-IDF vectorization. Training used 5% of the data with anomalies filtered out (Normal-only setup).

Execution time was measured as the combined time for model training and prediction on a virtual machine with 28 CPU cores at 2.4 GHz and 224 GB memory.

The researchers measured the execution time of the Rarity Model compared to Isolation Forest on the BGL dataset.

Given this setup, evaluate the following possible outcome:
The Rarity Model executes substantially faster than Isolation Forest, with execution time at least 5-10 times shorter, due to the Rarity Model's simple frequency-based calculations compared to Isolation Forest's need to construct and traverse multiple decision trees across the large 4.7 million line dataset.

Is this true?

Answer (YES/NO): YES